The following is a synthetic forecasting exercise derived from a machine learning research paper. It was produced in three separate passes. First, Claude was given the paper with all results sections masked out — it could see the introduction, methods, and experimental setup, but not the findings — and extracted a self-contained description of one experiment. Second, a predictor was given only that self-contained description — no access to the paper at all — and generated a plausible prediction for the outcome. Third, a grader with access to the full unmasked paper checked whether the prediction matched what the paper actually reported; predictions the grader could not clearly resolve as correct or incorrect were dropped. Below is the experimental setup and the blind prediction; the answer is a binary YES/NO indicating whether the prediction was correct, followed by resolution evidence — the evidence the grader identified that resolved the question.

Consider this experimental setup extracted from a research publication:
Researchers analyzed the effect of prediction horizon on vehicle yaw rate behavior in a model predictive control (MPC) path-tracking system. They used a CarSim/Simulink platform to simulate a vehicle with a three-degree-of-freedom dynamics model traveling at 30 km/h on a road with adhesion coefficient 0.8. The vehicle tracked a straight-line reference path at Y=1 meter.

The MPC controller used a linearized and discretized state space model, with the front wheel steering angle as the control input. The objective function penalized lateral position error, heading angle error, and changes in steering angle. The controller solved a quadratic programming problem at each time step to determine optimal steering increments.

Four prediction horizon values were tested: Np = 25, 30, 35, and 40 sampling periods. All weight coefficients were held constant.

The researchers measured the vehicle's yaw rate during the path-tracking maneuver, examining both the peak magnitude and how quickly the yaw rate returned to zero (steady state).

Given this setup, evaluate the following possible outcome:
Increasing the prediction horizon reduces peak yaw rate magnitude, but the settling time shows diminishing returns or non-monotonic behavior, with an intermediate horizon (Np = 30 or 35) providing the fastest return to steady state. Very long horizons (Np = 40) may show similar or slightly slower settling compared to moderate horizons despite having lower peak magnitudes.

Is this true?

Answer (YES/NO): NO